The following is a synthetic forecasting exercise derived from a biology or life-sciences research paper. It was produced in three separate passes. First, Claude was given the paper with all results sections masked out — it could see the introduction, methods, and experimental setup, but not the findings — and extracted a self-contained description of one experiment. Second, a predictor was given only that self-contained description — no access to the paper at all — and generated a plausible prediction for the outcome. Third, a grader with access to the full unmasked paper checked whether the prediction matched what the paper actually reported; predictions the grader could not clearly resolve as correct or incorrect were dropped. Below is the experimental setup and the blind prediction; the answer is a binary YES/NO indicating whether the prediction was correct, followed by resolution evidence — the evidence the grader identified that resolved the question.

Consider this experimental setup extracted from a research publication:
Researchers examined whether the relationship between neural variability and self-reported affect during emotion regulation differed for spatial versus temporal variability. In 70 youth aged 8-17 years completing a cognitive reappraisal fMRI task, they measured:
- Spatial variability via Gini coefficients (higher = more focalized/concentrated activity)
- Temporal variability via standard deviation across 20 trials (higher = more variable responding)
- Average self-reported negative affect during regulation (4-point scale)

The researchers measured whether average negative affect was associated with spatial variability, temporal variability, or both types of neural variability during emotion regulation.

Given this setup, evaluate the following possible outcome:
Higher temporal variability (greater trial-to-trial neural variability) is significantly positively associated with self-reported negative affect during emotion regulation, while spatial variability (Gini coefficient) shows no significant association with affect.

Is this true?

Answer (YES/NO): NO